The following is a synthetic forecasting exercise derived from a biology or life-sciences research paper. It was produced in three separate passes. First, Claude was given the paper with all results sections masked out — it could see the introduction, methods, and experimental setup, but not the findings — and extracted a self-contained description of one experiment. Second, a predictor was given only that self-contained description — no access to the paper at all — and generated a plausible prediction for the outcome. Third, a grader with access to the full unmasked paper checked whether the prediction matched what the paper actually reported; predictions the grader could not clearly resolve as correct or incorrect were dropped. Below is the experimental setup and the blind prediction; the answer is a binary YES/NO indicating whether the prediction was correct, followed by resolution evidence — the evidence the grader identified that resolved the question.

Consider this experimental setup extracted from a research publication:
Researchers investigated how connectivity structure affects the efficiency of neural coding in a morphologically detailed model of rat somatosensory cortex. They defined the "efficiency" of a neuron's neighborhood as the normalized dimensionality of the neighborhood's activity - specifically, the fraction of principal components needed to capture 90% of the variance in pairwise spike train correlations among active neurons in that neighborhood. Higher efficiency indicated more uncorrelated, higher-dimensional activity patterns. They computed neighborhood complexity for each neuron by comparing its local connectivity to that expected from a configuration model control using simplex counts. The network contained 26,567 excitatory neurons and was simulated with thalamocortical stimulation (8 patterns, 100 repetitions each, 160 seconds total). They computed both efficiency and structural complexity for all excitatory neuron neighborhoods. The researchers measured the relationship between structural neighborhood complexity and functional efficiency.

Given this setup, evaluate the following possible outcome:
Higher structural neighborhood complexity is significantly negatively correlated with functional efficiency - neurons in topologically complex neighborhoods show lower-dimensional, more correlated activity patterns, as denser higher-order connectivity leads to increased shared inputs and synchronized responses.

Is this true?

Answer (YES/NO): YES